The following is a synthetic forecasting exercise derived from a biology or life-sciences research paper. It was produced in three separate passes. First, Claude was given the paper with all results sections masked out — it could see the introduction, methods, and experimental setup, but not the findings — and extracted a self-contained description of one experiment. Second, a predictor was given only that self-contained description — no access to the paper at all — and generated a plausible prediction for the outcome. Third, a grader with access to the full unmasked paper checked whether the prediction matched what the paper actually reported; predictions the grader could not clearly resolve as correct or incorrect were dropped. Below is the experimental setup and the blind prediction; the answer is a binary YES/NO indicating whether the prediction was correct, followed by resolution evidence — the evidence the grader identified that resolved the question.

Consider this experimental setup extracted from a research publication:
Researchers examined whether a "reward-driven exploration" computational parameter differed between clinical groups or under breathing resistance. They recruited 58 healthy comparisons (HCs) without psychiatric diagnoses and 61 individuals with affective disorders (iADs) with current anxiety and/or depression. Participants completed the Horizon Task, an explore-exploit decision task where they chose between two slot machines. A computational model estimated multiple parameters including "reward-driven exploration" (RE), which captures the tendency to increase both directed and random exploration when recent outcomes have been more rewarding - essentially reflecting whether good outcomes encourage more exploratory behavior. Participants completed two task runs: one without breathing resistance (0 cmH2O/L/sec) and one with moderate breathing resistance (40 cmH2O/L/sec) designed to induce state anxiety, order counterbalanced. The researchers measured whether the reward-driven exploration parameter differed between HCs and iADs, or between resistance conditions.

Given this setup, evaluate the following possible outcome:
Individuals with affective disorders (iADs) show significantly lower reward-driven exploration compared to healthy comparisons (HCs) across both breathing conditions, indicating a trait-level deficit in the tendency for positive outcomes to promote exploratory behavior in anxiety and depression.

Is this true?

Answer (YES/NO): NO